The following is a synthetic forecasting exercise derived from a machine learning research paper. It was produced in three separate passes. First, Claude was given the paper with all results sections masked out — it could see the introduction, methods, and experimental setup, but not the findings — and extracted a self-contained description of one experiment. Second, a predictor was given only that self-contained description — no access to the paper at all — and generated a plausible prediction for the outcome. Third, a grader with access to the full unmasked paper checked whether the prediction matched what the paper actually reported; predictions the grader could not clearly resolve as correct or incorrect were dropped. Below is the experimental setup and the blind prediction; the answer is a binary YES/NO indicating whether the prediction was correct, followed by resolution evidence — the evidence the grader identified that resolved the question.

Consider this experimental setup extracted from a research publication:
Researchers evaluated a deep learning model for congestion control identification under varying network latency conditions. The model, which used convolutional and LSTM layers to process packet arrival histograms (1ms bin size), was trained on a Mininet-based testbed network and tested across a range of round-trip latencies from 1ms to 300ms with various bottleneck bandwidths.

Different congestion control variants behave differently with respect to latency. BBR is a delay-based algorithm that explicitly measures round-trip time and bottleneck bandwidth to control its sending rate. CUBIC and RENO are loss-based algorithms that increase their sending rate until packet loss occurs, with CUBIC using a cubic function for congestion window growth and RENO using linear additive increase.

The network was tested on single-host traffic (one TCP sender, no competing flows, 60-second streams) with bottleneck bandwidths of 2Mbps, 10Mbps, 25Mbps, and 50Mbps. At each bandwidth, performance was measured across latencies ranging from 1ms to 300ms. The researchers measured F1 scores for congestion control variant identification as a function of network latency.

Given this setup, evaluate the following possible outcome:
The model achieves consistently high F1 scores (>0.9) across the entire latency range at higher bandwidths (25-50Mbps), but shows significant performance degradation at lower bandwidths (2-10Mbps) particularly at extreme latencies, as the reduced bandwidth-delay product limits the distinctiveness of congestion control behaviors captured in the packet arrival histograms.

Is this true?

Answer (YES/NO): NO